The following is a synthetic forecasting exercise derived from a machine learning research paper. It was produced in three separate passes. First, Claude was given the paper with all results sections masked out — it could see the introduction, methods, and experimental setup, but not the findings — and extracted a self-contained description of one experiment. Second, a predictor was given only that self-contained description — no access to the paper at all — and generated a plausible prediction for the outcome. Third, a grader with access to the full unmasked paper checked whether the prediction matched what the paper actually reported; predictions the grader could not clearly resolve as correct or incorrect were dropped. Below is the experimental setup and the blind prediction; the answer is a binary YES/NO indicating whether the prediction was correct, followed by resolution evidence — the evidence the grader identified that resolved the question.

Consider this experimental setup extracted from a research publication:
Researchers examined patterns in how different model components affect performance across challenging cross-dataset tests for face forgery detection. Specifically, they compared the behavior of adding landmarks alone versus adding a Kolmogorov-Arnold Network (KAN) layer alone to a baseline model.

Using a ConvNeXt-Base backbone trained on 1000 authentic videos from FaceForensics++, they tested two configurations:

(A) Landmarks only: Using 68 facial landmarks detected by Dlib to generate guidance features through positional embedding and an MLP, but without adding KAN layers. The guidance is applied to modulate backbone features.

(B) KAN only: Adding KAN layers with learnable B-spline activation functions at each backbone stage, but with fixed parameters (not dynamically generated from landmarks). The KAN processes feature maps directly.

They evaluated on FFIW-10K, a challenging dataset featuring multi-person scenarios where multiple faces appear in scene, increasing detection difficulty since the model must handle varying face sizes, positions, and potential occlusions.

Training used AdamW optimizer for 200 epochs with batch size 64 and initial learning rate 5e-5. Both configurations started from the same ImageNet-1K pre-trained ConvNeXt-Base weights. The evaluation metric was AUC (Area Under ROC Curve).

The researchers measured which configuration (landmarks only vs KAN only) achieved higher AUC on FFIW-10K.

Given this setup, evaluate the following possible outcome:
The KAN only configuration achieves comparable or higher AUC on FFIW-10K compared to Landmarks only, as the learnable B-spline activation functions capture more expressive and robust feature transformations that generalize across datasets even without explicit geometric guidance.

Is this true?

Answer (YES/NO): YES